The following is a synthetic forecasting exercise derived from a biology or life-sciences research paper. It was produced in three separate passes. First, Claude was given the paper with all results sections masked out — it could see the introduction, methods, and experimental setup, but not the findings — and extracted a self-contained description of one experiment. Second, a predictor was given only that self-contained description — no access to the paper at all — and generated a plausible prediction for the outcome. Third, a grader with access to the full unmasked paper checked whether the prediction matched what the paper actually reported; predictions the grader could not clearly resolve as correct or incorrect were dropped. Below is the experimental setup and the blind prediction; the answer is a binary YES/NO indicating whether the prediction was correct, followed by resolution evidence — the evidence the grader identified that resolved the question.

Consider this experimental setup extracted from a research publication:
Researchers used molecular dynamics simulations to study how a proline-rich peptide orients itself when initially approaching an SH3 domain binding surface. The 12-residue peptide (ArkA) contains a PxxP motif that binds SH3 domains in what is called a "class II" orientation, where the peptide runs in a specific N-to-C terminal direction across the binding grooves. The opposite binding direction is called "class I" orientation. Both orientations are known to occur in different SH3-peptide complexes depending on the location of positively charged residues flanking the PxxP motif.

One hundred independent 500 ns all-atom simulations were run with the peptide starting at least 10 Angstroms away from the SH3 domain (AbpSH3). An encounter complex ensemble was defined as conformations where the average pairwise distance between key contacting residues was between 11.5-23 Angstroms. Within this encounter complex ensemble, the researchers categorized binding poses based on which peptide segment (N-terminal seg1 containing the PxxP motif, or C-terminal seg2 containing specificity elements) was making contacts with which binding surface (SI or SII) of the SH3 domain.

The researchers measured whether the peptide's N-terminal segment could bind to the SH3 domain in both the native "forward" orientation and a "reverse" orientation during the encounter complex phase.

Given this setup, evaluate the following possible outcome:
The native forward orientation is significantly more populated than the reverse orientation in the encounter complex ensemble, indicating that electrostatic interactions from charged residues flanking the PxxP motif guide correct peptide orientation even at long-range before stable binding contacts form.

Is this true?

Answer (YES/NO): NO